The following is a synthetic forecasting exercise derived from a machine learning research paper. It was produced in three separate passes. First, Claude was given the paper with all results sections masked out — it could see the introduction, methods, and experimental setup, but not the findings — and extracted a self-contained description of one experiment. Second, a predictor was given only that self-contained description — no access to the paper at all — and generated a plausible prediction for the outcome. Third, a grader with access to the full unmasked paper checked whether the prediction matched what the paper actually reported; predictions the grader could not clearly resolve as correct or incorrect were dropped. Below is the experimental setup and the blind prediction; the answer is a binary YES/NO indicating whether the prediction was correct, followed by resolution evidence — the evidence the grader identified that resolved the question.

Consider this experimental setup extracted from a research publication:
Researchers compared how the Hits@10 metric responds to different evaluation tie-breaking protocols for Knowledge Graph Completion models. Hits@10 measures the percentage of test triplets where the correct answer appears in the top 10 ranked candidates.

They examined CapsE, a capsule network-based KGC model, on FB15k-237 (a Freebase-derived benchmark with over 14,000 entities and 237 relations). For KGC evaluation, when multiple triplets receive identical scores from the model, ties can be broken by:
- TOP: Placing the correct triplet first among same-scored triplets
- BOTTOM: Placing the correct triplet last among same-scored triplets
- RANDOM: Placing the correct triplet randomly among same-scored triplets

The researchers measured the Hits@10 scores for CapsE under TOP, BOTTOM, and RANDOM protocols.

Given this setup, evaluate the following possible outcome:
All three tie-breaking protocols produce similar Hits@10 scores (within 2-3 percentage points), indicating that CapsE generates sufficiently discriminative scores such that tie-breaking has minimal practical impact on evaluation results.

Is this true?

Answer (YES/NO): NO